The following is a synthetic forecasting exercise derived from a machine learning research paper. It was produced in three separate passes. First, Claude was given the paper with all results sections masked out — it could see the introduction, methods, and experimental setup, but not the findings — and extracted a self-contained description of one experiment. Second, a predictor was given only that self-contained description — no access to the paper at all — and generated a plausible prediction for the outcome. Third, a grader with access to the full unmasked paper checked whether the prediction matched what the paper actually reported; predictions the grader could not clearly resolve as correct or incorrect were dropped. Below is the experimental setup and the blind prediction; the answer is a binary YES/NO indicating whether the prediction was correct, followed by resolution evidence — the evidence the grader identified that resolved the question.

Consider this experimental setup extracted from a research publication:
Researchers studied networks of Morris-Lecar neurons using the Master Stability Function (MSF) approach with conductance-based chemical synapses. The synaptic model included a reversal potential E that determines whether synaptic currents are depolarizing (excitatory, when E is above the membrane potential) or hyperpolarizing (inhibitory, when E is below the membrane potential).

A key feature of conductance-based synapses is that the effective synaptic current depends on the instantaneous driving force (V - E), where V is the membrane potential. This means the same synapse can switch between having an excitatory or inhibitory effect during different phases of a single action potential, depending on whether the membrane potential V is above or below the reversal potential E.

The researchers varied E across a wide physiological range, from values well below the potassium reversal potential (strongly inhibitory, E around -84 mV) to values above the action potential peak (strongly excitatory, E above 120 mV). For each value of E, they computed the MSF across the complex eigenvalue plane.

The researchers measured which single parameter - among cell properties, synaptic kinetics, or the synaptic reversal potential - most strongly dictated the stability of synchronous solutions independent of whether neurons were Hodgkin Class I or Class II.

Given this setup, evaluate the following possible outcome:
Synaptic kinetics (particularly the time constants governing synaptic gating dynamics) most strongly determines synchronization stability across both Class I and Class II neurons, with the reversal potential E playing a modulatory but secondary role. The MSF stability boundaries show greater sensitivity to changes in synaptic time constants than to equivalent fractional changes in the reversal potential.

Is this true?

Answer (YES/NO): NO